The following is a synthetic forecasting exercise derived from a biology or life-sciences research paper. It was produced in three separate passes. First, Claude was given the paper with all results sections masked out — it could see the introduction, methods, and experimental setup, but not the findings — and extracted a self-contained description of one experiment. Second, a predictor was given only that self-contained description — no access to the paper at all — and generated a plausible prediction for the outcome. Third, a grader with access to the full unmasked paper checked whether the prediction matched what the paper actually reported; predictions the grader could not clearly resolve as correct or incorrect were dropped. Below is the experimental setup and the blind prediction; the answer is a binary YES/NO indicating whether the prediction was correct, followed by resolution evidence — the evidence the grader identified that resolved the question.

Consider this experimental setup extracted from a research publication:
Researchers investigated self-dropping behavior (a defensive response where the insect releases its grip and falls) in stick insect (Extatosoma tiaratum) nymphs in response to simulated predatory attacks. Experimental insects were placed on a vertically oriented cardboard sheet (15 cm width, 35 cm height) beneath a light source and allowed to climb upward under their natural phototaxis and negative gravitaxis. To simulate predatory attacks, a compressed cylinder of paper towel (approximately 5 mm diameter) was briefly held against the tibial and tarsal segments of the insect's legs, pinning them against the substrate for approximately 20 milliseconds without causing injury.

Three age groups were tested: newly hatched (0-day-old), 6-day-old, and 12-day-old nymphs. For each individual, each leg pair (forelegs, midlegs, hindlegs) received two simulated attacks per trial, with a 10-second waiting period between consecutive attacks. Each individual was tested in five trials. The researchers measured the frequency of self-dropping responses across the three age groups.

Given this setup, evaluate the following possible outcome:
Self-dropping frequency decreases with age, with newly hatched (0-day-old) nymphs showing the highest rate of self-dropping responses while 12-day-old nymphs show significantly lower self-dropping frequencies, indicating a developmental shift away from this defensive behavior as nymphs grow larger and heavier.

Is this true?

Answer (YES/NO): YES